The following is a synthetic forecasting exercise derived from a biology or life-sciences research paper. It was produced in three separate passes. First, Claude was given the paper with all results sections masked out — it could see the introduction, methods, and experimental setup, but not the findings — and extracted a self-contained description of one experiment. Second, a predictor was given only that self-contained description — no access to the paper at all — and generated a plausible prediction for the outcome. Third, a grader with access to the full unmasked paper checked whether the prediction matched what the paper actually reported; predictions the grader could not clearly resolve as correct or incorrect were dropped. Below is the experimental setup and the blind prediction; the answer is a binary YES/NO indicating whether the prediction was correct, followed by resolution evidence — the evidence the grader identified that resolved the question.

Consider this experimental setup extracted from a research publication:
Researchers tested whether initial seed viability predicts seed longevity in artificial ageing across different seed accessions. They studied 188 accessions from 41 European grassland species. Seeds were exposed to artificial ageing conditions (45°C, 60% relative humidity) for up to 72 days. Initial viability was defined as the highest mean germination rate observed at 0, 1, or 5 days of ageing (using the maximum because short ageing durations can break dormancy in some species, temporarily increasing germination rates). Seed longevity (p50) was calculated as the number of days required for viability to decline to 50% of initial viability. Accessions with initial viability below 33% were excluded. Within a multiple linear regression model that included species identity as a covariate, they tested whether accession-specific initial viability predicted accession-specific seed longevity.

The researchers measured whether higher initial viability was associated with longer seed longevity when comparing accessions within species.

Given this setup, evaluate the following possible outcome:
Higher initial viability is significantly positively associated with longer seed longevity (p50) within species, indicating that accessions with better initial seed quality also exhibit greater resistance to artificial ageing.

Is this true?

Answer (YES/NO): YES